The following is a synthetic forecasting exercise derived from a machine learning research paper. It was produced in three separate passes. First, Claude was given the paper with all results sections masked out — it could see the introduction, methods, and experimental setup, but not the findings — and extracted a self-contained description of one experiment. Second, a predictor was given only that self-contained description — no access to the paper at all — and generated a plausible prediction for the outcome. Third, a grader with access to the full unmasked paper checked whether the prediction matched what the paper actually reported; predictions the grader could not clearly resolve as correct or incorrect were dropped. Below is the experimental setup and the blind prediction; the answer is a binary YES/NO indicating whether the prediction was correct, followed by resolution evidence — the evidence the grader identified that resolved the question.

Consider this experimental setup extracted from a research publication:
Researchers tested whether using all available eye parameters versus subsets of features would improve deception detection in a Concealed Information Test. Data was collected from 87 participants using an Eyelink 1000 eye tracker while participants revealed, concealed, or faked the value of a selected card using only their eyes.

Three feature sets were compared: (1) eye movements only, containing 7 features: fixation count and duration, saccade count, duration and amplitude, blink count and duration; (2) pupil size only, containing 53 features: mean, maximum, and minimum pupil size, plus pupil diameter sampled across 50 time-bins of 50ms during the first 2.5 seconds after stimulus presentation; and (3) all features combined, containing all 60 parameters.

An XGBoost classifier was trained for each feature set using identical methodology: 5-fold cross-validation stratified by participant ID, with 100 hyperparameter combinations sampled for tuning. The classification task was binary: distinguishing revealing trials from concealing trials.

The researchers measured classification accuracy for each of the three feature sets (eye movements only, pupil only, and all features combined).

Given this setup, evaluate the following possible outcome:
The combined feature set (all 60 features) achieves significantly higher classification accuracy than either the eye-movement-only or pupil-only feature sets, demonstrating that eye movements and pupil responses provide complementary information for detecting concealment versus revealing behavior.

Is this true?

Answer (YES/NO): NO